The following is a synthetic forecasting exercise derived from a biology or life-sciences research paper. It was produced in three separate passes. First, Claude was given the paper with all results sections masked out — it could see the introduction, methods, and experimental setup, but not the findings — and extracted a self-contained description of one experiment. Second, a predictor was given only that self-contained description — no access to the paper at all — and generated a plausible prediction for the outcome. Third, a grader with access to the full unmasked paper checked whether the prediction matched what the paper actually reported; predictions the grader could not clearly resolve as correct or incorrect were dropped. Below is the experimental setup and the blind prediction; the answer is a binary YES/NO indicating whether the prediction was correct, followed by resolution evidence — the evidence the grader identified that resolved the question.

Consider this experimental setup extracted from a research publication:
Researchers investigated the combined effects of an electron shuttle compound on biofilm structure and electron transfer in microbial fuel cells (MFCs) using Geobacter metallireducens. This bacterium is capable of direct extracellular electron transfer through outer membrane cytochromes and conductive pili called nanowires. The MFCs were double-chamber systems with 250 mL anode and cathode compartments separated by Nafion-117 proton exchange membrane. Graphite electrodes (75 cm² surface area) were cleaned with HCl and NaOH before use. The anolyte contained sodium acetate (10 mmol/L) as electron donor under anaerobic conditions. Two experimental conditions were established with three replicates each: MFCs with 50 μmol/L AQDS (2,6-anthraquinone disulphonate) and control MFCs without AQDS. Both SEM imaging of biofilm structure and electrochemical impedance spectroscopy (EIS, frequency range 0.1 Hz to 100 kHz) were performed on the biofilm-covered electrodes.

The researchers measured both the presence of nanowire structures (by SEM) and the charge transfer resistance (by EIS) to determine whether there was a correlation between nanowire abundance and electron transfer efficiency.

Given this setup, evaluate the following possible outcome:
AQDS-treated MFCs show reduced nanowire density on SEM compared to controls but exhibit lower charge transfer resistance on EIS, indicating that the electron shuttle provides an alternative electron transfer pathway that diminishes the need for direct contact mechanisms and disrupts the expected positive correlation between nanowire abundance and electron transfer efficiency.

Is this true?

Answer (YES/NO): NO